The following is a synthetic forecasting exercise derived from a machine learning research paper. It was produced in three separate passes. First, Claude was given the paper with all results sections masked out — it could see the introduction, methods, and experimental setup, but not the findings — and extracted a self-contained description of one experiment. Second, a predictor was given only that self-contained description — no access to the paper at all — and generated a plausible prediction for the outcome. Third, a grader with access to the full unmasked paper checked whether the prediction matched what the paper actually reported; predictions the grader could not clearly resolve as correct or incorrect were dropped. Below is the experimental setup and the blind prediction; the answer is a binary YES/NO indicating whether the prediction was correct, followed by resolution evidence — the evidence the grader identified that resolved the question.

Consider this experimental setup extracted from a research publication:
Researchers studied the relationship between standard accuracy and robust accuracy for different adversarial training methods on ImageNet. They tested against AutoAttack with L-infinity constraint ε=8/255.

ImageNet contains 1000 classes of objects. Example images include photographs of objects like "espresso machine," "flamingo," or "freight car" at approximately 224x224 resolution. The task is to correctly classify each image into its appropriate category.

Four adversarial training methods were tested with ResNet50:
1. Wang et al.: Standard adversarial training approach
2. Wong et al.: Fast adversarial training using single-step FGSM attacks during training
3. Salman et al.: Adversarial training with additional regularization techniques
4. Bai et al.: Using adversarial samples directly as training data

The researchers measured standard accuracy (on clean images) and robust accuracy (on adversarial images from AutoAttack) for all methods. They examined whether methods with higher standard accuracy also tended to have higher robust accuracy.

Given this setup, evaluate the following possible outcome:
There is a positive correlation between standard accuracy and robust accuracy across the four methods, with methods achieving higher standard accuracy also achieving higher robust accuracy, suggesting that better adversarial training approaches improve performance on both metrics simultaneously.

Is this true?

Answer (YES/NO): NO